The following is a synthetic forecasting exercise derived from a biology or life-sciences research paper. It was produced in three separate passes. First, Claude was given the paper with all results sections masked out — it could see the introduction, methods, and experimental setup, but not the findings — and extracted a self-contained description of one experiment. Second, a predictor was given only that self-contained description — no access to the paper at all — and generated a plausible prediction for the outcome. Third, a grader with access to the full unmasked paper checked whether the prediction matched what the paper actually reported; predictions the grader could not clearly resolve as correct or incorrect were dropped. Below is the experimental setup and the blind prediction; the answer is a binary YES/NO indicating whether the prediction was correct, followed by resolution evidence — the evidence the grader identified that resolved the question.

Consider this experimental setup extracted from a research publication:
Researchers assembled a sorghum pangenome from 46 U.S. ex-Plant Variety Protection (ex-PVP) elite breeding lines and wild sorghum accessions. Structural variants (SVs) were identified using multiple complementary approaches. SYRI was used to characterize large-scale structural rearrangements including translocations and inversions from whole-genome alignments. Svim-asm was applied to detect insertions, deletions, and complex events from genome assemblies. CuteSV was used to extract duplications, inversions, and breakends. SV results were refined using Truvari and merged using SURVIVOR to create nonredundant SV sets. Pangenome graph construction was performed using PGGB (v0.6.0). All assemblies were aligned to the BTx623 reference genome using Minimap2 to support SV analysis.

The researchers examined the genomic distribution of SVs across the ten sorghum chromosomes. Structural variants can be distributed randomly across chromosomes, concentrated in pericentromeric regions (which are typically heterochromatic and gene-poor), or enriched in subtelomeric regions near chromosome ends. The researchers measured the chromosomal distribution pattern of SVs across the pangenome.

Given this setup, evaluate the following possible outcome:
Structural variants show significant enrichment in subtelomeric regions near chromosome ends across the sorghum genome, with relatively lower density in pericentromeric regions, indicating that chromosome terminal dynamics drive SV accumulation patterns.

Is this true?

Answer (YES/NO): NO